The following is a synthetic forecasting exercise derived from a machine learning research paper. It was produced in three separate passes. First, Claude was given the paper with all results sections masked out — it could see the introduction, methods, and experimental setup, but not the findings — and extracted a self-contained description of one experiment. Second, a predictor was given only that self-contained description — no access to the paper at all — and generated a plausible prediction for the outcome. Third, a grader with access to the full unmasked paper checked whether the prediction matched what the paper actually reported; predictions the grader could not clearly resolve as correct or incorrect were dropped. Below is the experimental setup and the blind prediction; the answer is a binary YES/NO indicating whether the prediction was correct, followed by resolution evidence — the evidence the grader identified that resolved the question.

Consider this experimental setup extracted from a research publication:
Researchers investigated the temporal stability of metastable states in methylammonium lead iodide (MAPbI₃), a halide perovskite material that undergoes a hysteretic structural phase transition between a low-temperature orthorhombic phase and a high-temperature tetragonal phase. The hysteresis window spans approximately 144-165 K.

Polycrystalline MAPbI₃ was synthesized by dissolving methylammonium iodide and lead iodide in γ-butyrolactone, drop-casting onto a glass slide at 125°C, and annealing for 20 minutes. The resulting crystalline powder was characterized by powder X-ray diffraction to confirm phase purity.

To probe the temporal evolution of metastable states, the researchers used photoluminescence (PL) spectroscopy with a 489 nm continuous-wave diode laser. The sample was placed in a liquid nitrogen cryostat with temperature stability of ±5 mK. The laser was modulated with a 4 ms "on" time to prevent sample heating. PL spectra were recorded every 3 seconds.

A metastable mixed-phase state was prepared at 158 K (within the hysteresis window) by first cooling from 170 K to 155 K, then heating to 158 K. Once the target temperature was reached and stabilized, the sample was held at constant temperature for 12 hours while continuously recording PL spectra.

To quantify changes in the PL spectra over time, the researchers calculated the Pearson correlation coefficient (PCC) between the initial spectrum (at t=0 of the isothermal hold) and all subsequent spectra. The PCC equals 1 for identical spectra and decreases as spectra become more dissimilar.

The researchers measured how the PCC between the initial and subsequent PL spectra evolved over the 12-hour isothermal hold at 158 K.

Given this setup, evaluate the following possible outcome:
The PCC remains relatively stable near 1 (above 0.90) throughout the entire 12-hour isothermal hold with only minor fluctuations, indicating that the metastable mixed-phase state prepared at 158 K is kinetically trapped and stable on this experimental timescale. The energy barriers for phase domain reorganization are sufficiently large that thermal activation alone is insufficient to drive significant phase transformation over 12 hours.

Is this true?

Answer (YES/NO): YES